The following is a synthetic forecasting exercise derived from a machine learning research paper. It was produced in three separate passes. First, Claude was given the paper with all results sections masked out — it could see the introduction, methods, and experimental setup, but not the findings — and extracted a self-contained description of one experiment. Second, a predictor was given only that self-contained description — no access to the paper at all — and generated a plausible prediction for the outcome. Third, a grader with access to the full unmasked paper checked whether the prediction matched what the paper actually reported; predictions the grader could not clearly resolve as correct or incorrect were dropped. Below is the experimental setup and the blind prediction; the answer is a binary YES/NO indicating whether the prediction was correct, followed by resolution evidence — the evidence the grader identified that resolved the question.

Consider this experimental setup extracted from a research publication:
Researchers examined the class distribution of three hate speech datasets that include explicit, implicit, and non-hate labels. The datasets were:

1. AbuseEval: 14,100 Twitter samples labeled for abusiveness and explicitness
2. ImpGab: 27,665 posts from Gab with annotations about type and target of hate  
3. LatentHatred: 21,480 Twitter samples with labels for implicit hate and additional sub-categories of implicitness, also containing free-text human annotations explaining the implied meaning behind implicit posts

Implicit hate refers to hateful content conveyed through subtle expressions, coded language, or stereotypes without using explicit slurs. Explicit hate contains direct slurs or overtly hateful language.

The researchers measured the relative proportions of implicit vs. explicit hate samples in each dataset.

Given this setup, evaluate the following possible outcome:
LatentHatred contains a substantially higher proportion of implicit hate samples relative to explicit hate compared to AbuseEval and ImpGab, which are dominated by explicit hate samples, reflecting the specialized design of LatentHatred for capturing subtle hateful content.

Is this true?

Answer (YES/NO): YES